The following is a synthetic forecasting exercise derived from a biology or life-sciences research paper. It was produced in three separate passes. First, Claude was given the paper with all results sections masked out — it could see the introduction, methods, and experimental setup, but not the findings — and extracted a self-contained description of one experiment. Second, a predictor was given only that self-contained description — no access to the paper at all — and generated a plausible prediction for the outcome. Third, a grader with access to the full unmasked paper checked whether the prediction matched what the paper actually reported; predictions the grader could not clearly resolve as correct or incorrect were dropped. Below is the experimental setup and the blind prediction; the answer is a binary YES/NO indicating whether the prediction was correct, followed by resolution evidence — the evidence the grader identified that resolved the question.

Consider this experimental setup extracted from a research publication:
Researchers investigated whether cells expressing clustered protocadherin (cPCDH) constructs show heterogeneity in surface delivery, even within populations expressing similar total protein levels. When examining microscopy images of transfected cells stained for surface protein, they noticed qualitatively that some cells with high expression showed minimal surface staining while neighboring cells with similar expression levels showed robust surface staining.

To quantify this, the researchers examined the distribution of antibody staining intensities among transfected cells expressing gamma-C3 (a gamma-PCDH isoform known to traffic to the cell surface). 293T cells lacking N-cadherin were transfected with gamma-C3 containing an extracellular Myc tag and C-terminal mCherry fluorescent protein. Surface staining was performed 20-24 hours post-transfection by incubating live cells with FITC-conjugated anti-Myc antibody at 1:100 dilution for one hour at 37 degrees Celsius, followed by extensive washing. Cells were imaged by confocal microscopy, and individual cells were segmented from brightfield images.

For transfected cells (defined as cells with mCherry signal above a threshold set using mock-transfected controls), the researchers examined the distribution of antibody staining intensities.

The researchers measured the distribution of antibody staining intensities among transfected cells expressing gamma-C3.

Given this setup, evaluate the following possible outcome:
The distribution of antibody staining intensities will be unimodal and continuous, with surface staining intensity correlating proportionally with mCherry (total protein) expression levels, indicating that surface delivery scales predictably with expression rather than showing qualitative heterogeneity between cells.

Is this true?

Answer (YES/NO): NO